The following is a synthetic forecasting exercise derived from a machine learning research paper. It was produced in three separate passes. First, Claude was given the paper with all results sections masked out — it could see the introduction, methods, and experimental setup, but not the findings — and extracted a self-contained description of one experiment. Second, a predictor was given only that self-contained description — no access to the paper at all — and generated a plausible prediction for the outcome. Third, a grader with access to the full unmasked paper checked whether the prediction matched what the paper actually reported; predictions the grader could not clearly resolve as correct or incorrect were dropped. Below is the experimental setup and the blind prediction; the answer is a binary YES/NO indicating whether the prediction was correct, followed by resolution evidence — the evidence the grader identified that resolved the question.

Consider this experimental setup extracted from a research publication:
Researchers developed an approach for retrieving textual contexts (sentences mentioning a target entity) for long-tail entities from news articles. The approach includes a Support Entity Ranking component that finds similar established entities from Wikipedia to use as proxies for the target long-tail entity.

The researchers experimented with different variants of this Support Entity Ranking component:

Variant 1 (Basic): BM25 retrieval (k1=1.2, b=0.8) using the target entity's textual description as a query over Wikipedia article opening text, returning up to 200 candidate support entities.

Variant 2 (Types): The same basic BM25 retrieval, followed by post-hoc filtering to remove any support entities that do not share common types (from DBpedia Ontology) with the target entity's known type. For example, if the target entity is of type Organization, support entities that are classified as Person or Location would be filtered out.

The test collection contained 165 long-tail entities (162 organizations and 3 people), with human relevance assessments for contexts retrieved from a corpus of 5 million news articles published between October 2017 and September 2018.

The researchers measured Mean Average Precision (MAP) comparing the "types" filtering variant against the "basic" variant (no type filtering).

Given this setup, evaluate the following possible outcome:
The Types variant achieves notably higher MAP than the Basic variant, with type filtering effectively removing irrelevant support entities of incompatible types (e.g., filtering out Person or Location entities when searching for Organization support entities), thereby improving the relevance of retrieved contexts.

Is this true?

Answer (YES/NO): NO